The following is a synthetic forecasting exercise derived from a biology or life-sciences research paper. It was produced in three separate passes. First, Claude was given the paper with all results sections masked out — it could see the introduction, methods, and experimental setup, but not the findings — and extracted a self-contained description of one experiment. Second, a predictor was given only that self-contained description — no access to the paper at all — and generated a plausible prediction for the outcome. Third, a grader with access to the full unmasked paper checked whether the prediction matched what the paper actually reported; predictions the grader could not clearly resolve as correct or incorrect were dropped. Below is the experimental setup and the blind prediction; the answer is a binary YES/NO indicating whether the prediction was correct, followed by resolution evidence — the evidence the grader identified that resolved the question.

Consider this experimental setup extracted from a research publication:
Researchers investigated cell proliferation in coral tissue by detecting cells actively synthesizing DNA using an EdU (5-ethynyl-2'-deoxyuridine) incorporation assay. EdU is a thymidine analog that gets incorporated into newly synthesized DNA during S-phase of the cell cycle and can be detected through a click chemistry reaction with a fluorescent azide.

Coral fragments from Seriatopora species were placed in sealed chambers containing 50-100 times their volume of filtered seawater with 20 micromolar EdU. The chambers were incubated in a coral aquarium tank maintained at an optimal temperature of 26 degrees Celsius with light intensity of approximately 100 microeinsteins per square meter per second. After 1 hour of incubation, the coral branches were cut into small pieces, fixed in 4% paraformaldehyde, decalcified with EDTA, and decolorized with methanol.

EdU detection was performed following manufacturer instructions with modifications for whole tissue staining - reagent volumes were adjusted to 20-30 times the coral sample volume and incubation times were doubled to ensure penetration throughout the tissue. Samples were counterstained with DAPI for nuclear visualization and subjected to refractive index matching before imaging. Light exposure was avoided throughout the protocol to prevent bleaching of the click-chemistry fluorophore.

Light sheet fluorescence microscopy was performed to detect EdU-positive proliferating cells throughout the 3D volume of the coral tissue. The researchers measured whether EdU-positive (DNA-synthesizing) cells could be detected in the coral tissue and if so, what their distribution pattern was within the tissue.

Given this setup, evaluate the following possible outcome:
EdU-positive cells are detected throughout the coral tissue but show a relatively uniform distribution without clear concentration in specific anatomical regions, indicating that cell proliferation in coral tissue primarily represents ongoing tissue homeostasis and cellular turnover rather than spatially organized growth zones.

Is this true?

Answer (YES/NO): NO